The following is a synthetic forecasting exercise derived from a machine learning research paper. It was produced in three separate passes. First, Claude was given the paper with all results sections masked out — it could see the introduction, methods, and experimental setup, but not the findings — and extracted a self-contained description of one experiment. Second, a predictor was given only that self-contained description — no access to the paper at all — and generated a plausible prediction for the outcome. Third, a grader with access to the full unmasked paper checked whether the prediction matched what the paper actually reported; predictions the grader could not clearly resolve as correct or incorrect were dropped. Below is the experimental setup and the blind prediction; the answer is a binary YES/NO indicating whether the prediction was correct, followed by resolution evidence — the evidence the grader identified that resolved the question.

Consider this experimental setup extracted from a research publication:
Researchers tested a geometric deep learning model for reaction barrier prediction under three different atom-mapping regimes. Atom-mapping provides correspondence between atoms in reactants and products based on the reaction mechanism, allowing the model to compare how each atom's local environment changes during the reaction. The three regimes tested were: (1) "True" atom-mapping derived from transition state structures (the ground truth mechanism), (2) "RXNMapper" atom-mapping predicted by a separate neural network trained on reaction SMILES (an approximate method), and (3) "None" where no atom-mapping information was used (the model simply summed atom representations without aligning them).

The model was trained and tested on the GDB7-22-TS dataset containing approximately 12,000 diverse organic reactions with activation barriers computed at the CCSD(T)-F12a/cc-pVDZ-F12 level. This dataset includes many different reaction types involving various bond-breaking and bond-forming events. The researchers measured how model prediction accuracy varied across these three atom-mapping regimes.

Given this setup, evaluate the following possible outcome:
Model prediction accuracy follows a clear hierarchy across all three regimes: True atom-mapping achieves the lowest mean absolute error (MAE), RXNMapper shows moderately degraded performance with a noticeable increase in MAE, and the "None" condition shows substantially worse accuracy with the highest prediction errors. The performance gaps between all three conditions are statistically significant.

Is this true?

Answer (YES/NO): NO